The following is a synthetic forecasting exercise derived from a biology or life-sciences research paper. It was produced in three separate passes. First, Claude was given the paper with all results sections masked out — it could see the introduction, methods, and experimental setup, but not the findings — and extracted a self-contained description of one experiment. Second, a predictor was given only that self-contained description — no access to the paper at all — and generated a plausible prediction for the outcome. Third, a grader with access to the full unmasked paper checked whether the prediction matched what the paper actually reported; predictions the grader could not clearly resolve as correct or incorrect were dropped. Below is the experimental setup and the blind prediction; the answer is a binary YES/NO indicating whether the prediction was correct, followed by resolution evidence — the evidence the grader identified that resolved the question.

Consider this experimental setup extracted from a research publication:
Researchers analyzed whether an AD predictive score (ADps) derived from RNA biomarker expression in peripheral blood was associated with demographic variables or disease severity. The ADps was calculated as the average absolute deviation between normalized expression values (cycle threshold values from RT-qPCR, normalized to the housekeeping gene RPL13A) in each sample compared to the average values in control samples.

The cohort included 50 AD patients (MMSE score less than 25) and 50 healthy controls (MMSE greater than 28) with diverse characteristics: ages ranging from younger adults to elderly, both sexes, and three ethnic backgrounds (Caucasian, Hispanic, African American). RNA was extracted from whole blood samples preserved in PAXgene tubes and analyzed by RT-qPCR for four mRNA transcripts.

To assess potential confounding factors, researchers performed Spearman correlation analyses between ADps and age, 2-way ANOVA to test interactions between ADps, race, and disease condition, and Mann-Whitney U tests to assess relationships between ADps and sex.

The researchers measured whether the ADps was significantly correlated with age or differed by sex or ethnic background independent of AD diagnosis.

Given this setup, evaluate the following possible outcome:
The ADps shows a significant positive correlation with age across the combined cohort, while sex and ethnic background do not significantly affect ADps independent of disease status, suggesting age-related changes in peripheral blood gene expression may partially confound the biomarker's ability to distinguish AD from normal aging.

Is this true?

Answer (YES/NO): NO